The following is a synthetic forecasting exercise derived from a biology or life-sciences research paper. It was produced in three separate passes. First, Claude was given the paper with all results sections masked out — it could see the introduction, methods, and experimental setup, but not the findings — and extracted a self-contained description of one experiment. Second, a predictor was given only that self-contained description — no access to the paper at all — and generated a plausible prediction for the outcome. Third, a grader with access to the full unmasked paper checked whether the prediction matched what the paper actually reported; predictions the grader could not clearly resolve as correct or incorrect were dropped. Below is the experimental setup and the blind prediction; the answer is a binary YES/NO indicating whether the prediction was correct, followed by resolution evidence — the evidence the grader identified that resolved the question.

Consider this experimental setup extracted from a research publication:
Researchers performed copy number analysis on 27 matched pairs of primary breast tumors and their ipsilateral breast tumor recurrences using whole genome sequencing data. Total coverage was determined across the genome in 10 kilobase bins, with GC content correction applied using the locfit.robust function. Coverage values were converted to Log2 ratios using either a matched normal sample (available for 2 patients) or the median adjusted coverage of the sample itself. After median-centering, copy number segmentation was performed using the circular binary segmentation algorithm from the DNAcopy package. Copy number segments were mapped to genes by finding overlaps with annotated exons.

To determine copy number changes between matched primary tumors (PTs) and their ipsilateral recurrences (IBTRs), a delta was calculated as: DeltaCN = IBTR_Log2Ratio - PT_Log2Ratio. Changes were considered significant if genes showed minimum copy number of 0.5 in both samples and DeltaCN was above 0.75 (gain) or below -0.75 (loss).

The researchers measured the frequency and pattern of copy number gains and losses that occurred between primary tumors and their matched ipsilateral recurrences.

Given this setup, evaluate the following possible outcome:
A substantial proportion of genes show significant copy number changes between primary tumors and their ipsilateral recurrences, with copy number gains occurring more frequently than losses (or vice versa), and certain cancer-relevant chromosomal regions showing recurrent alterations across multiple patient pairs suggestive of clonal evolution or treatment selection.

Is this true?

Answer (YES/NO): YES